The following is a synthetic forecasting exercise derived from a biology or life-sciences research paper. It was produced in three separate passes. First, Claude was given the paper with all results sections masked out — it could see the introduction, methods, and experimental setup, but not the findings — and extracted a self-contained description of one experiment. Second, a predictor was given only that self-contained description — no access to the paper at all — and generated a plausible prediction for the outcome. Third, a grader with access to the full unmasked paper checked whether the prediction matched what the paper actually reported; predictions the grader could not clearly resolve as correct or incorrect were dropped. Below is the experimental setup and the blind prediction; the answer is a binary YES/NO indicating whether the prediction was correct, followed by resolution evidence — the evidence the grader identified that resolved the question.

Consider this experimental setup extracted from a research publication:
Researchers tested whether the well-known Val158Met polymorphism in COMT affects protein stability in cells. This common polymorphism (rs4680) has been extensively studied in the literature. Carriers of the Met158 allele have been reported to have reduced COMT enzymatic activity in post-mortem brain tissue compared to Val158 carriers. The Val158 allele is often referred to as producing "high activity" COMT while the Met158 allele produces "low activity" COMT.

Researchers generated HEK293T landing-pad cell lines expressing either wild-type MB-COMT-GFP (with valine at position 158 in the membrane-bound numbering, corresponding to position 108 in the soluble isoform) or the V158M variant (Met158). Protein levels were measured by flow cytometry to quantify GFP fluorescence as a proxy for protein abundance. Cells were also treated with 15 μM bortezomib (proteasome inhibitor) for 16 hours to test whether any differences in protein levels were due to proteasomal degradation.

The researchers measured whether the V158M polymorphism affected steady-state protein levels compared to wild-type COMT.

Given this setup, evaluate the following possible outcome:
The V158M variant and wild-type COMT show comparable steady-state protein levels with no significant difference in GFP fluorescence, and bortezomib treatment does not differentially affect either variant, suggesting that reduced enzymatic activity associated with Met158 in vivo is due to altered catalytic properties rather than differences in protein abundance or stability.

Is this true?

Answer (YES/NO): YES